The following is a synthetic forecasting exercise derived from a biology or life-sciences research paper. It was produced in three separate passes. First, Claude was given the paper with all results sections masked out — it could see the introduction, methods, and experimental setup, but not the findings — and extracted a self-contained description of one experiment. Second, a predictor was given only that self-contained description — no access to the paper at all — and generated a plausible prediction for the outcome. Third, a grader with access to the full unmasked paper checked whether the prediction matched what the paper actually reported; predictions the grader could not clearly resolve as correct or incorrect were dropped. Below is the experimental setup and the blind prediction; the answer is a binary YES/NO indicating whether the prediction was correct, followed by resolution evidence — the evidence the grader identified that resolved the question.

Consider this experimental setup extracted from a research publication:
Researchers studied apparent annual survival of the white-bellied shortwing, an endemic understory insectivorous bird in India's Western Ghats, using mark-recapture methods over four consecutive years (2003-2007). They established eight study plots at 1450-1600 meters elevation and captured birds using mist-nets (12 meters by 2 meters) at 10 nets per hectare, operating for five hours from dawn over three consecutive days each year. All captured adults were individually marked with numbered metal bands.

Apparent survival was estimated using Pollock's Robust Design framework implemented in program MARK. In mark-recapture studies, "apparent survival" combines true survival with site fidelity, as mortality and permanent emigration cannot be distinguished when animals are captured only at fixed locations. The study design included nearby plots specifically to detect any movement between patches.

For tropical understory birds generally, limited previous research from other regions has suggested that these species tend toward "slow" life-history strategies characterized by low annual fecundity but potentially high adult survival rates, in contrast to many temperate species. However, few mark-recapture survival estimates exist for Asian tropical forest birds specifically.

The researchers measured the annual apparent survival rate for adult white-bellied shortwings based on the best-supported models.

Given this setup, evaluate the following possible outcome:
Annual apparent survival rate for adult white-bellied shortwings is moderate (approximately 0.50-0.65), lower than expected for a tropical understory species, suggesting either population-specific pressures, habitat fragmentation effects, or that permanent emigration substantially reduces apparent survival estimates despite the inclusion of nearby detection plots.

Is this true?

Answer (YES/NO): YES